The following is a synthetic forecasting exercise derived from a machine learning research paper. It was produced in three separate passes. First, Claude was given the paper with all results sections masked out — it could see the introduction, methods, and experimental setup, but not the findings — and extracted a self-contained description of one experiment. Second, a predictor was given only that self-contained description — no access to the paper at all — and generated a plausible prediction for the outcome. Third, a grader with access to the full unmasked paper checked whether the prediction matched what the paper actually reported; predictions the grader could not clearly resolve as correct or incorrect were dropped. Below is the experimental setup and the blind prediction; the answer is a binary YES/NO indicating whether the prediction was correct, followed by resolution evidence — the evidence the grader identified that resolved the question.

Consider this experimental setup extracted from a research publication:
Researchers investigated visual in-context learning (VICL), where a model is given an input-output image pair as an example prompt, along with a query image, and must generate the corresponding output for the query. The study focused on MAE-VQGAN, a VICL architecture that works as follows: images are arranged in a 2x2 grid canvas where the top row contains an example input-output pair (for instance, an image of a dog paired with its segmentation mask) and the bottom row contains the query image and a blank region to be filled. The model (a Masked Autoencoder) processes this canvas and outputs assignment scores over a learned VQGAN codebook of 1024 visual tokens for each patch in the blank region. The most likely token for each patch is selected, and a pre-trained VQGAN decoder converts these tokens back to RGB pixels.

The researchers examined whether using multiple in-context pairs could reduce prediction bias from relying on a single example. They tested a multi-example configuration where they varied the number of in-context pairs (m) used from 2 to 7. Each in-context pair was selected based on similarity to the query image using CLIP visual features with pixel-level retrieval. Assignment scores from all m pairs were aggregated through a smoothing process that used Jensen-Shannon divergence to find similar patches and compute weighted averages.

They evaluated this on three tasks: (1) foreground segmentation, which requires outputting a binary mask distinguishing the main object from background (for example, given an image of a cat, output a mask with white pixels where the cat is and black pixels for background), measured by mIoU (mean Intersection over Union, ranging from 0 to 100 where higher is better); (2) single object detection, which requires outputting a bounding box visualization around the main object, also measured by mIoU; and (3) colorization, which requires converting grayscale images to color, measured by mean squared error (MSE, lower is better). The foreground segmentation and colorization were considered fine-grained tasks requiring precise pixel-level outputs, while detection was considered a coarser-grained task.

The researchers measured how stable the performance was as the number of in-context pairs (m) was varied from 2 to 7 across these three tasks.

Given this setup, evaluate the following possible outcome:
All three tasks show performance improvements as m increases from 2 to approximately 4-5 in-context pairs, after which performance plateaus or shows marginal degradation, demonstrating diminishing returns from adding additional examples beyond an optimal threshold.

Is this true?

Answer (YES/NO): NO